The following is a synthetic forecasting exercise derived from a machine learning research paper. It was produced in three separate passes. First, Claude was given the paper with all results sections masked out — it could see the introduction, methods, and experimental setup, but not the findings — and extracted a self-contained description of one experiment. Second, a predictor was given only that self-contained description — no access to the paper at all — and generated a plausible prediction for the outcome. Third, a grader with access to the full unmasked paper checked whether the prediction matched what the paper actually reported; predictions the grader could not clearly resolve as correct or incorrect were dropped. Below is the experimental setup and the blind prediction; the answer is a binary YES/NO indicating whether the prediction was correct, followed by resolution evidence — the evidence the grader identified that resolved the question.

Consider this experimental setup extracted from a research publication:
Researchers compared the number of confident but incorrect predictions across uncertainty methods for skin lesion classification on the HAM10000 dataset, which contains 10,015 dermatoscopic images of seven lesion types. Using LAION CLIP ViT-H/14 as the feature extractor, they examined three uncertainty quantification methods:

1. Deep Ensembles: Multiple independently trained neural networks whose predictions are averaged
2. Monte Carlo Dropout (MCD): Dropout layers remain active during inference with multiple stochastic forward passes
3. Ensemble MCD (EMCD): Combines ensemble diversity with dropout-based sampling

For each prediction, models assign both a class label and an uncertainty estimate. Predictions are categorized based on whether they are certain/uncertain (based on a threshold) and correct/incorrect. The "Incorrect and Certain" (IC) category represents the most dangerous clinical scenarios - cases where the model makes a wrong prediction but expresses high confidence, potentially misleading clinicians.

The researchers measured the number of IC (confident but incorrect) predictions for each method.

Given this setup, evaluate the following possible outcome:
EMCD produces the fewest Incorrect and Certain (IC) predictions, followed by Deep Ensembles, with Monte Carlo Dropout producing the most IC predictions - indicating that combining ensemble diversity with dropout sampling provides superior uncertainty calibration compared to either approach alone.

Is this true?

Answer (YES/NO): NO